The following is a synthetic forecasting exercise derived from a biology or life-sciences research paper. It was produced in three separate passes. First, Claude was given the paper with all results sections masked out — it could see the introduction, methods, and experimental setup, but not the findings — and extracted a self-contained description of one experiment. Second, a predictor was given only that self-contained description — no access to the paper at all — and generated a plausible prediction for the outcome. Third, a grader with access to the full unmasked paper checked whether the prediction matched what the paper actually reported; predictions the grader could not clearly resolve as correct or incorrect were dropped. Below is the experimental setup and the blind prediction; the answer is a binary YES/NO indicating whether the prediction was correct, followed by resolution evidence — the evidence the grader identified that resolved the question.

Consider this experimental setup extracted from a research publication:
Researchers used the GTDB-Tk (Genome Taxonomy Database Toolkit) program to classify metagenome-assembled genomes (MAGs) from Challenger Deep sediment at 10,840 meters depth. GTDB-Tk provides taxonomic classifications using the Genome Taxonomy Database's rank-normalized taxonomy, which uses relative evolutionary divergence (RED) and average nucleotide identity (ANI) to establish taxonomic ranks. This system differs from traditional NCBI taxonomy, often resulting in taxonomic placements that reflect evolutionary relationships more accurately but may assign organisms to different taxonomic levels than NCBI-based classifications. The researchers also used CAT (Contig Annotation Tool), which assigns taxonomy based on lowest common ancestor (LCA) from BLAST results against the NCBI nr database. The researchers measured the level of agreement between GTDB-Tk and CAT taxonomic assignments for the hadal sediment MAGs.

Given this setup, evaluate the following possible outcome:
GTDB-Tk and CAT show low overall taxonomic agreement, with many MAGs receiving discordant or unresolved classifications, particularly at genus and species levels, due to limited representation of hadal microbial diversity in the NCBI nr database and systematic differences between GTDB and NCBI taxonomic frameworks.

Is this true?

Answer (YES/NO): NO